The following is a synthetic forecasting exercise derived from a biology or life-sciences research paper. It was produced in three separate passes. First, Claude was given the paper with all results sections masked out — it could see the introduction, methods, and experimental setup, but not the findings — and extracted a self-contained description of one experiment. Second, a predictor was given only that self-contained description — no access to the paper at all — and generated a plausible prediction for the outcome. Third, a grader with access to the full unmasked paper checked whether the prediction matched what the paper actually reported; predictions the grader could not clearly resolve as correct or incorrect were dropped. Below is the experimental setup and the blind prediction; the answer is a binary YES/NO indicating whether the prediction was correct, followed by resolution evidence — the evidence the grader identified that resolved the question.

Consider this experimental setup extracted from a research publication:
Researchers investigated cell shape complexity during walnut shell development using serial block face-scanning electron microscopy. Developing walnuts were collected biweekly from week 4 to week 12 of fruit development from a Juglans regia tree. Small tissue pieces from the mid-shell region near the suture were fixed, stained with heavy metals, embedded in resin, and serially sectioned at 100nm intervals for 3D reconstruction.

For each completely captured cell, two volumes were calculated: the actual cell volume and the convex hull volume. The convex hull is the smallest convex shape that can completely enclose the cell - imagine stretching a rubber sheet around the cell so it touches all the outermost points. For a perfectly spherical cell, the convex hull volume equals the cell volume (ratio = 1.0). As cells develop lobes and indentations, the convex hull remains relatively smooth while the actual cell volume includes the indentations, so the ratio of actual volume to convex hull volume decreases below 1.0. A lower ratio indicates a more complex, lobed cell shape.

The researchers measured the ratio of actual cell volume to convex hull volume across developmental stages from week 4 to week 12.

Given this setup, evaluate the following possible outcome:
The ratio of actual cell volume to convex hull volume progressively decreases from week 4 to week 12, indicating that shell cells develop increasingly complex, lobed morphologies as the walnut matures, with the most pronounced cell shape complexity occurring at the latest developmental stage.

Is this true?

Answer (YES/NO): YES